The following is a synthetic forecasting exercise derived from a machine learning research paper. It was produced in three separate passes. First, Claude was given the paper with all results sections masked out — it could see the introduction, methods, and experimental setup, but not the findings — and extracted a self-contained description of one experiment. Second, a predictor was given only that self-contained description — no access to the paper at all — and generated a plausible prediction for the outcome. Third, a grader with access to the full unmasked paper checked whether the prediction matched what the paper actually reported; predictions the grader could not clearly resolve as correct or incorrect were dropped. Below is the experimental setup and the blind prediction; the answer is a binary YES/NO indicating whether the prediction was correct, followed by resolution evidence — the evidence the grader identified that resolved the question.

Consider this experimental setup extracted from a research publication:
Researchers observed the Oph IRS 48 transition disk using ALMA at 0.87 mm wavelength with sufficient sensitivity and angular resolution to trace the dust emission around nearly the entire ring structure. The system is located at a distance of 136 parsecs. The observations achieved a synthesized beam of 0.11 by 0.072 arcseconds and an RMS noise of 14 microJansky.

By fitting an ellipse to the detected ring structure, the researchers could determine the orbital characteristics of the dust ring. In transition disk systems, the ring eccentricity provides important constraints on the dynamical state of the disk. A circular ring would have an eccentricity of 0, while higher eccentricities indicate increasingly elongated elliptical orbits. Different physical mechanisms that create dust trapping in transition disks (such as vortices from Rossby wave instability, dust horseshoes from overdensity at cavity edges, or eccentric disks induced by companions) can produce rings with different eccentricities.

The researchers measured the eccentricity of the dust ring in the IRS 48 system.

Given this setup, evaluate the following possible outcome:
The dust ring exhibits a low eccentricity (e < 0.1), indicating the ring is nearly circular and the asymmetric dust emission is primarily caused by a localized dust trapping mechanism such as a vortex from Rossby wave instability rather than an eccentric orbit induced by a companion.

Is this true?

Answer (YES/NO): NO